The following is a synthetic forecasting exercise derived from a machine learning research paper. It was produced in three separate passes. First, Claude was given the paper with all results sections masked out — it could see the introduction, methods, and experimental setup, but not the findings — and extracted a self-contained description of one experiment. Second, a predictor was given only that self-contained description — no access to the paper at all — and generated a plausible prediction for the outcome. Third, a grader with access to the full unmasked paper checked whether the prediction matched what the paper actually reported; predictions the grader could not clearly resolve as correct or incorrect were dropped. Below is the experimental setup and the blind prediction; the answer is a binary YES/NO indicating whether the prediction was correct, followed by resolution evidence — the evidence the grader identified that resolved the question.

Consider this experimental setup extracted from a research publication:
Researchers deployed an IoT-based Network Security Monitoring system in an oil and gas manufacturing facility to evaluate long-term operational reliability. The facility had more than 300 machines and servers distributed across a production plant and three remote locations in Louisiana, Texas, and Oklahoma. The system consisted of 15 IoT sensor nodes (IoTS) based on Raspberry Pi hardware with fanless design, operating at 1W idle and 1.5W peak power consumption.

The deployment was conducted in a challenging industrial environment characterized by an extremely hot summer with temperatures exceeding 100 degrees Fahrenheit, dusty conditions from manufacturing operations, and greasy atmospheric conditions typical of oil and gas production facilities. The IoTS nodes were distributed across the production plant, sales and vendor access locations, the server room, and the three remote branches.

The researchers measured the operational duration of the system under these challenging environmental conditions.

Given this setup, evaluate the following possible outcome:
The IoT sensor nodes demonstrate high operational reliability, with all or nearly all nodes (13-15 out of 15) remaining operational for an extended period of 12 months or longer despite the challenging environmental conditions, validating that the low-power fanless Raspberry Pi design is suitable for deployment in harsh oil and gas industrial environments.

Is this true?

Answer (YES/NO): NO